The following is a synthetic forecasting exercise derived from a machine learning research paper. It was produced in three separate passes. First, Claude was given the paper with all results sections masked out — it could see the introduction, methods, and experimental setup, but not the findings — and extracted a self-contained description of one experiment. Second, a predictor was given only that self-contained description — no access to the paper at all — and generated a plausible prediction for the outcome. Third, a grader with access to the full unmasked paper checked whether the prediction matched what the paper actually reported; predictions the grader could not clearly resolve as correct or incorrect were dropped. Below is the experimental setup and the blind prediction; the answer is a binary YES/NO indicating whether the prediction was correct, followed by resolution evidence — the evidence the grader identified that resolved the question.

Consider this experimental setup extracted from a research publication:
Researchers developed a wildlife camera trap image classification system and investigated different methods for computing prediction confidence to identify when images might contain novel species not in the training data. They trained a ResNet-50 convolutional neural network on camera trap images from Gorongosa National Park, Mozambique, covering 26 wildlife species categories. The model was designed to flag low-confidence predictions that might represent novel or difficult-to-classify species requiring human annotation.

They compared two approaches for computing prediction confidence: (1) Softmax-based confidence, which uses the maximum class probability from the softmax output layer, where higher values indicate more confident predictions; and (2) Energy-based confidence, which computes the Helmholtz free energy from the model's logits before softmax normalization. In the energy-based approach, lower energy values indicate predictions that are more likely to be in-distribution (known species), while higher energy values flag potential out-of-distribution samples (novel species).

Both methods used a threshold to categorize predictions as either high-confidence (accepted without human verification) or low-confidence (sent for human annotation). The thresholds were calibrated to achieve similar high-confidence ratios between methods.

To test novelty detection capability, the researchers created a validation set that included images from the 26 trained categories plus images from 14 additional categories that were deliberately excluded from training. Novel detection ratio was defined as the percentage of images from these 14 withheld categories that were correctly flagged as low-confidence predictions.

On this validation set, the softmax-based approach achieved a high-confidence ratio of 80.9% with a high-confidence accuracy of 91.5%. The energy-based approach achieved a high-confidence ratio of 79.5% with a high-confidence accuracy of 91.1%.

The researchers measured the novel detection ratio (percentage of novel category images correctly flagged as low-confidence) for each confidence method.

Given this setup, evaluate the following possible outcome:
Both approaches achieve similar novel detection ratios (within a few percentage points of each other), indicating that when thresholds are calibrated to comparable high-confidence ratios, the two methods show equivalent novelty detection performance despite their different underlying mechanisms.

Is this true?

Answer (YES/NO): NO